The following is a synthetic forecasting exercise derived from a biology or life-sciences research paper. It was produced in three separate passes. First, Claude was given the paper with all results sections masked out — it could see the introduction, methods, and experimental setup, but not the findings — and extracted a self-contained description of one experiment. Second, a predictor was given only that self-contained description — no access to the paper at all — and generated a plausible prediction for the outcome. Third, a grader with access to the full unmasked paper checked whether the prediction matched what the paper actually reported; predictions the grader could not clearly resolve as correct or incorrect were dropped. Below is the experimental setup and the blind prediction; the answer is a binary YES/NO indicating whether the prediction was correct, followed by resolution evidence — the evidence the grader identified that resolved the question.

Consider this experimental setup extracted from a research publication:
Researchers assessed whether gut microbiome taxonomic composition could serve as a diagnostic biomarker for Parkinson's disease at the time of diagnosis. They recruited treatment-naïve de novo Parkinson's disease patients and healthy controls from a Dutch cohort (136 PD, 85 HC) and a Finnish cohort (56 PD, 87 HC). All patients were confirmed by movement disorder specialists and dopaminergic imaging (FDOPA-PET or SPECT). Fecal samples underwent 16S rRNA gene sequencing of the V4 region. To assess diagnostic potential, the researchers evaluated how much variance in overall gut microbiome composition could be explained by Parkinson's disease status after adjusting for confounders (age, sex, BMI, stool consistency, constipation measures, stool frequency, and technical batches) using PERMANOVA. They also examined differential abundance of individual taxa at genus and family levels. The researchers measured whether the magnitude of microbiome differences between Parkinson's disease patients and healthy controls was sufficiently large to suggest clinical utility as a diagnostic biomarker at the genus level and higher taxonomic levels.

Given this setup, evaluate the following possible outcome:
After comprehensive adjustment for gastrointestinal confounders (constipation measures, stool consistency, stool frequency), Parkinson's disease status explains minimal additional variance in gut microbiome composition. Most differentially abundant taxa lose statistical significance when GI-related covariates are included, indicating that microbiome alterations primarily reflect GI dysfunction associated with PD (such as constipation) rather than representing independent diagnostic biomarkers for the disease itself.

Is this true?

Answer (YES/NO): NO